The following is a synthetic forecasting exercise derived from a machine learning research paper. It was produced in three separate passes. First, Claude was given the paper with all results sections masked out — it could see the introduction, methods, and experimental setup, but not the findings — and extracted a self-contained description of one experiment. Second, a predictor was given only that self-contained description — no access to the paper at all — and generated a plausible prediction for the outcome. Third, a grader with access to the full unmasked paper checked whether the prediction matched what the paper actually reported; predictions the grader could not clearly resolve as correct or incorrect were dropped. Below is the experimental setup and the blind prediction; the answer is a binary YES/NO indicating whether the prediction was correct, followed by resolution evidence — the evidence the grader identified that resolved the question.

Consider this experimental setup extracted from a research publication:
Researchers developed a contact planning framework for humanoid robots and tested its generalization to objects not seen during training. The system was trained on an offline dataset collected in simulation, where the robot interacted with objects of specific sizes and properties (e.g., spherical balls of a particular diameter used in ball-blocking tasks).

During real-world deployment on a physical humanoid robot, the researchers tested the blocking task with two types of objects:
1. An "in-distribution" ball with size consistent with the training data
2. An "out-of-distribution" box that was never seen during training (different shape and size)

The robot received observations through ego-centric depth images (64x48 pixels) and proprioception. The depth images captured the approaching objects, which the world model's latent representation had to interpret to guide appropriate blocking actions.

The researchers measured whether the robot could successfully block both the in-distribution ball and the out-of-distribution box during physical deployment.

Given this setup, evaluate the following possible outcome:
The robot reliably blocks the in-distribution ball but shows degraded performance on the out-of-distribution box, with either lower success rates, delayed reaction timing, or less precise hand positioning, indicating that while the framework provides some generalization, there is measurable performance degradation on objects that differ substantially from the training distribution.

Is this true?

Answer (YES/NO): NO